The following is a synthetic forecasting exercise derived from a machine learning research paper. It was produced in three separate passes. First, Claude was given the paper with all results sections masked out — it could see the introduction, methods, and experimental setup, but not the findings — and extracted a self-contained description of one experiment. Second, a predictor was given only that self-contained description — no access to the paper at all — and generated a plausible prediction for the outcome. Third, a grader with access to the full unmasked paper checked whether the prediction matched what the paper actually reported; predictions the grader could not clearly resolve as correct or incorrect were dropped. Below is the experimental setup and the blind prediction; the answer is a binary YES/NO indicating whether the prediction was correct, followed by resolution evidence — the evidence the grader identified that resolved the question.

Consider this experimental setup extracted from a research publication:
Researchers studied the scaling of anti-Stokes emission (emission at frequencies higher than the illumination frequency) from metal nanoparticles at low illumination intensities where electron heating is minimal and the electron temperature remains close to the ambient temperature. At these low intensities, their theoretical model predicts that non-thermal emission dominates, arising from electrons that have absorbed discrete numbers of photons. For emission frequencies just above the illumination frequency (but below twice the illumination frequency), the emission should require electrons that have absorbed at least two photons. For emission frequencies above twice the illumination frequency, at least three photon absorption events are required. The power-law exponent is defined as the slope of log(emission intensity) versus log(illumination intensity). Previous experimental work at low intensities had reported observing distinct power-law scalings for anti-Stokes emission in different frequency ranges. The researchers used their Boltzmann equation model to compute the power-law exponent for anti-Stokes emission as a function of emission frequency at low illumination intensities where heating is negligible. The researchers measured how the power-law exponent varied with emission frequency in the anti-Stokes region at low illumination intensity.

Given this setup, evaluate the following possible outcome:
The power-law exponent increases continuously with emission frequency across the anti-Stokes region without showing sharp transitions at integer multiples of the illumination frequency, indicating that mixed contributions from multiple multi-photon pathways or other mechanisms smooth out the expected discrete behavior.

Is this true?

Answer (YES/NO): NO